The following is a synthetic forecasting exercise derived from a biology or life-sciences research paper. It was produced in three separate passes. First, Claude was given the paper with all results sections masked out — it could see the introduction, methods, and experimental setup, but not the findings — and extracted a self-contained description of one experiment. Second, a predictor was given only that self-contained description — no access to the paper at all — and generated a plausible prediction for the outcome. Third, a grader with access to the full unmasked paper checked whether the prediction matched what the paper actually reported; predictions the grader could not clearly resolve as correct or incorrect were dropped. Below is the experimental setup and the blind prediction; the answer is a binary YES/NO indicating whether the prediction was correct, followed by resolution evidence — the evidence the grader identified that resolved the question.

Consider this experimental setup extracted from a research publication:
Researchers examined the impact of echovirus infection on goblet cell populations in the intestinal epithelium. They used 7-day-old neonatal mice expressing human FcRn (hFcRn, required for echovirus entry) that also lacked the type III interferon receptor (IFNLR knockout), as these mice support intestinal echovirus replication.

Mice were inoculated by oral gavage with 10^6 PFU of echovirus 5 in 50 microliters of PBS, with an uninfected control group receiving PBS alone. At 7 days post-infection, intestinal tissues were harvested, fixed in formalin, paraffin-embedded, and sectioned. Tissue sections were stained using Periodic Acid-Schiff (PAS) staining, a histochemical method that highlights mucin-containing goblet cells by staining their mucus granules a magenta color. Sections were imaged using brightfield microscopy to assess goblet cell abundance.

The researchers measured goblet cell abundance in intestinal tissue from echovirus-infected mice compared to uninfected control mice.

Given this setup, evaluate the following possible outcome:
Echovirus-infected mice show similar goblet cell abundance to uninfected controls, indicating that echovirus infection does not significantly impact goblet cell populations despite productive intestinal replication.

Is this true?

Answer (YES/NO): YES